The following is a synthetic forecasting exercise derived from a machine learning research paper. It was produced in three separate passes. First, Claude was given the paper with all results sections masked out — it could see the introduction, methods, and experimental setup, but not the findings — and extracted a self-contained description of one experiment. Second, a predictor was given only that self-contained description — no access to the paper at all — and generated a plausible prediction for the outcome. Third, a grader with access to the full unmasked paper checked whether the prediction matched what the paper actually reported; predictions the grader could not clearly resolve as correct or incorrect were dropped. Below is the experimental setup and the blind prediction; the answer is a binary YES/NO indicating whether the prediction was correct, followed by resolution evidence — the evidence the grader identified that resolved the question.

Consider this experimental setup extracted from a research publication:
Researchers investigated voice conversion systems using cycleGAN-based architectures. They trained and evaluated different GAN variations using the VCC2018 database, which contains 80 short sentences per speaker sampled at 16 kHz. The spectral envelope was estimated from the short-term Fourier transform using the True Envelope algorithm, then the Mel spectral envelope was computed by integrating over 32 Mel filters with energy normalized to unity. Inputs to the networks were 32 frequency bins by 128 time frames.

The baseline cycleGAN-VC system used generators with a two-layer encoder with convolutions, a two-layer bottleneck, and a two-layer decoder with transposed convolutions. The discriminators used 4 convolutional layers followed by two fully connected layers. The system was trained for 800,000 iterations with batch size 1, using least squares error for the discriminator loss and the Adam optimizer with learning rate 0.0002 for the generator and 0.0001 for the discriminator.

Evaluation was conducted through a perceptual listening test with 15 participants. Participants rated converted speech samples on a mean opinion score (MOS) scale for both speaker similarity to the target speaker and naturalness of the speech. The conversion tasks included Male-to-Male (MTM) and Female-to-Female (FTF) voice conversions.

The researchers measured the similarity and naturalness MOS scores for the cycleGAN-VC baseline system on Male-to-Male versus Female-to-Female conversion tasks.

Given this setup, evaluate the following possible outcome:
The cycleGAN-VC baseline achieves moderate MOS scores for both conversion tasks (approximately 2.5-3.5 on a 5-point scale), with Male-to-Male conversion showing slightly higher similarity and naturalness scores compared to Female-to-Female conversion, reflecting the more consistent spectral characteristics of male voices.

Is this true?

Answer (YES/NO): NO